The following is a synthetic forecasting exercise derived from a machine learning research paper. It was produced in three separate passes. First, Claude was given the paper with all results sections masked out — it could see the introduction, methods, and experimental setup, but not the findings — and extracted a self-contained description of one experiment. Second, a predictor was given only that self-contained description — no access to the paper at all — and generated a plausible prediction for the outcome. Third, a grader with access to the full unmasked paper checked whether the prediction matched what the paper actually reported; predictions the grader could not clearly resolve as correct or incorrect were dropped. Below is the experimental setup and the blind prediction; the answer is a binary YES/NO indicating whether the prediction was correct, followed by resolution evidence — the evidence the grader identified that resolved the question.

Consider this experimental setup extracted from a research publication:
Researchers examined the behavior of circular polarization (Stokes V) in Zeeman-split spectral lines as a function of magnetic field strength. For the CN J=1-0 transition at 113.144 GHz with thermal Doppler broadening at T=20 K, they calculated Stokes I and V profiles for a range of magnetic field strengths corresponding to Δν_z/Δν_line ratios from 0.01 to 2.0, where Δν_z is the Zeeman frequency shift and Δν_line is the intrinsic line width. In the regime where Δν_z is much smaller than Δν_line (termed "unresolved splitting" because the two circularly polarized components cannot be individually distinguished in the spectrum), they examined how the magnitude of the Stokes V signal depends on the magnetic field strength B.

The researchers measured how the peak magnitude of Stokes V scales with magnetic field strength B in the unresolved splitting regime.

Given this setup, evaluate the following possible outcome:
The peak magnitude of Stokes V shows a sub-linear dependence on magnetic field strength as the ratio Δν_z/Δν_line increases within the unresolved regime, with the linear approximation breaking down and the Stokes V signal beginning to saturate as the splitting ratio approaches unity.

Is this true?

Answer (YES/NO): NO